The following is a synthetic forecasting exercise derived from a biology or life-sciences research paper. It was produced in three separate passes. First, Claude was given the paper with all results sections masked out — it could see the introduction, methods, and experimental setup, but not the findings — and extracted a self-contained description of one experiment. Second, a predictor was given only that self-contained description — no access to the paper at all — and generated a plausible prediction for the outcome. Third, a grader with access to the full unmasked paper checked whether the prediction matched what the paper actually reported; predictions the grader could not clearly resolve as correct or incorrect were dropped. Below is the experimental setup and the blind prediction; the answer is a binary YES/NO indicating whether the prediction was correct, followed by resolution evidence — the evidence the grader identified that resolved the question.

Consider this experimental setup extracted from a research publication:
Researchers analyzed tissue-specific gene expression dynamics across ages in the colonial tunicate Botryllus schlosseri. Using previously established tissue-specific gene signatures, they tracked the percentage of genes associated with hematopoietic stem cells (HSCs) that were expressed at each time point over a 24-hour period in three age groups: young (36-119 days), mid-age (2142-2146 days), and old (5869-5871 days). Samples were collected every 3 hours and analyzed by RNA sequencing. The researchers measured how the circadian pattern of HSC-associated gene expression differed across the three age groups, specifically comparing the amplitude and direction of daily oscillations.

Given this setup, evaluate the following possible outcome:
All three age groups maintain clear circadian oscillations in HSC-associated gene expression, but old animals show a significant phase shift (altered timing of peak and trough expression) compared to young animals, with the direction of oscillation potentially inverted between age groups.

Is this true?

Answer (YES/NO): NO